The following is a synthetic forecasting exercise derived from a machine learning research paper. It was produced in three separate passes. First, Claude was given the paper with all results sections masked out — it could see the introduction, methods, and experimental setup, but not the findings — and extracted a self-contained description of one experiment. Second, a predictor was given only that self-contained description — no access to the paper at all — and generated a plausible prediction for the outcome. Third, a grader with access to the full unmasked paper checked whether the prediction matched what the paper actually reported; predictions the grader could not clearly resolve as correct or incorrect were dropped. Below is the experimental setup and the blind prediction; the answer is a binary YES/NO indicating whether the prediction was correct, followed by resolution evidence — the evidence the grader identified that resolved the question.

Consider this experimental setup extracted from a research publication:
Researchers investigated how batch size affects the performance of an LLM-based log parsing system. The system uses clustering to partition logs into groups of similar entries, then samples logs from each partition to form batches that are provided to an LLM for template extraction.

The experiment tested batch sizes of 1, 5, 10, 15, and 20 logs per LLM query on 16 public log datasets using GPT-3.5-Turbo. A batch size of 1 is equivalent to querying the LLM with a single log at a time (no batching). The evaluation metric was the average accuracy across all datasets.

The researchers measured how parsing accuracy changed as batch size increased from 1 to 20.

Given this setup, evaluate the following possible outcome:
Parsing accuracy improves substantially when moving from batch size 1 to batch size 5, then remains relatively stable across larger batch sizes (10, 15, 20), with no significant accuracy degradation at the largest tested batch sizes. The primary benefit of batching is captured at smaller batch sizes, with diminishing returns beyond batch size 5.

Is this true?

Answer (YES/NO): NO